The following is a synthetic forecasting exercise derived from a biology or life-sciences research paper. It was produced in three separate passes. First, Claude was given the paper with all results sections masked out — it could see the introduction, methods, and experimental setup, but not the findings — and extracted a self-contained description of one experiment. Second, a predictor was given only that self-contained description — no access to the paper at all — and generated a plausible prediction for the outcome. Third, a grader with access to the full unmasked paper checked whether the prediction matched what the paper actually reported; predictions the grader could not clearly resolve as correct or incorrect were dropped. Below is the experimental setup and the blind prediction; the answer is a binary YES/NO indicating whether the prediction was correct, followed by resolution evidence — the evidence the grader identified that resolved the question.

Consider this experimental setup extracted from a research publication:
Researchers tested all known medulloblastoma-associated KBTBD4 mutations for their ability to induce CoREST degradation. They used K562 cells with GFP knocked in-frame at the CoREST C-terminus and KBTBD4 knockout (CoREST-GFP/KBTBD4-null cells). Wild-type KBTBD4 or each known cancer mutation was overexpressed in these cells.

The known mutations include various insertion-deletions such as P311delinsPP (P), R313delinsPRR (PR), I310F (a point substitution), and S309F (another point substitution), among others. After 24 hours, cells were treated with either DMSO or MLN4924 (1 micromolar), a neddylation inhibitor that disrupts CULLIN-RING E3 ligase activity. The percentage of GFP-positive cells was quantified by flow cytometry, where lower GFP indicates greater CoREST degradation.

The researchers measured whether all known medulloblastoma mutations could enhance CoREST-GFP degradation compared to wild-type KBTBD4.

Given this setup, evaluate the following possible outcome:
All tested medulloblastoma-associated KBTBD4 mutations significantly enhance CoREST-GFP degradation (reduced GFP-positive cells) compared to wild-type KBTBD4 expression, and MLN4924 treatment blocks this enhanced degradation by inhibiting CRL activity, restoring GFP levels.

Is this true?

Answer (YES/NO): NO